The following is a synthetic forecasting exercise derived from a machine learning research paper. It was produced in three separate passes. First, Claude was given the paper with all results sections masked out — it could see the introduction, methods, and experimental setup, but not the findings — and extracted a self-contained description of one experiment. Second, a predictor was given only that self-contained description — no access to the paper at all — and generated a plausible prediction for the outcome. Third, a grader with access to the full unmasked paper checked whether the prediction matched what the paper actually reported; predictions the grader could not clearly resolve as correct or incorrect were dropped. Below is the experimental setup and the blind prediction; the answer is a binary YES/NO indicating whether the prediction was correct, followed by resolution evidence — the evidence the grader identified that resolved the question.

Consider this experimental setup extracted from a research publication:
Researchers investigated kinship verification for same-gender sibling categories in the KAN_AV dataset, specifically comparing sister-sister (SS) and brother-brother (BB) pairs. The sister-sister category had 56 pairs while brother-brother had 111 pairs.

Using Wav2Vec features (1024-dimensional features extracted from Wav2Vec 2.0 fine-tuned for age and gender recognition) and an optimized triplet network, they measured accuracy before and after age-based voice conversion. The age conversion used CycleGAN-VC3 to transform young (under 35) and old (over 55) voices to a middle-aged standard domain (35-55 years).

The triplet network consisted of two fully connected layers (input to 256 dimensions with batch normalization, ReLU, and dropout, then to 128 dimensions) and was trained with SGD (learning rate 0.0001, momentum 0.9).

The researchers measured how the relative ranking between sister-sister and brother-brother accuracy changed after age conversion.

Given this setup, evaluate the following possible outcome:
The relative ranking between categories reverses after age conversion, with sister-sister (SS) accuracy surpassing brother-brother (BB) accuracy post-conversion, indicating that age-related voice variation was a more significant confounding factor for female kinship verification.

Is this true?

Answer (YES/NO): NO